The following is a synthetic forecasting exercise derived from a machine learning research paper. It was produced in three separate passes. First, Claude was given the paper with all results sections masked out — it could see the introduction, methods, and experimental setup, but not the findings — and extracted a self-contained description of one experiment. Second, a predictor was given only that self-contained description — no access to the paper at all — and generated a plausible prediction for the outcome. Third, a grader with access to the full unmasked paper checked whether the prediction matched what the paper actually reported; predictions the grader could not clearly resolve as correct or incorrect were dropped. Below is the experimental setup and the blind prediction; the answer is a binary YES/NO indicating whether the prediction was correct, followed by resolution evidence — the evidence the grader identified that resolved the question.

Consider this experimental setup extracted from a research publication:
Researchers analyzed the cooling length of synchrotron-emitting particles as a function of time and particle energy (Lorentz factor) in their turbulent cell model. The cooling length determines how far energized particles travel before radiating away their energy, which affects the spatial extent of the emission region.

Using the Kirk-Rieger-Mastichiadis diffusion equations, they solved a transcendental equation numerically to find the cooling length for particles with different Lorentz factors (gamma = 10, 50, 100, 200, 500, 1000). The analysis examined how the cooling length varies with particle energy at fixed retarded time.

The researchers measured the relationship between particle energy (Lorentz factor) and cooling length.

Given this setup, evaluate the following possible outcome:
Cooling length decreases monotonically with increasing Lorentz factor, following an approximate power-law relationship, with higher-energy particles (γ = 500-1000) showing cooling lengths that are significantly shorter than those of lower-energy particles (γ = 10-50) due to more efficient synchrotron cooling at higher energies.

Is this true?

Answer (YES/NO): NO